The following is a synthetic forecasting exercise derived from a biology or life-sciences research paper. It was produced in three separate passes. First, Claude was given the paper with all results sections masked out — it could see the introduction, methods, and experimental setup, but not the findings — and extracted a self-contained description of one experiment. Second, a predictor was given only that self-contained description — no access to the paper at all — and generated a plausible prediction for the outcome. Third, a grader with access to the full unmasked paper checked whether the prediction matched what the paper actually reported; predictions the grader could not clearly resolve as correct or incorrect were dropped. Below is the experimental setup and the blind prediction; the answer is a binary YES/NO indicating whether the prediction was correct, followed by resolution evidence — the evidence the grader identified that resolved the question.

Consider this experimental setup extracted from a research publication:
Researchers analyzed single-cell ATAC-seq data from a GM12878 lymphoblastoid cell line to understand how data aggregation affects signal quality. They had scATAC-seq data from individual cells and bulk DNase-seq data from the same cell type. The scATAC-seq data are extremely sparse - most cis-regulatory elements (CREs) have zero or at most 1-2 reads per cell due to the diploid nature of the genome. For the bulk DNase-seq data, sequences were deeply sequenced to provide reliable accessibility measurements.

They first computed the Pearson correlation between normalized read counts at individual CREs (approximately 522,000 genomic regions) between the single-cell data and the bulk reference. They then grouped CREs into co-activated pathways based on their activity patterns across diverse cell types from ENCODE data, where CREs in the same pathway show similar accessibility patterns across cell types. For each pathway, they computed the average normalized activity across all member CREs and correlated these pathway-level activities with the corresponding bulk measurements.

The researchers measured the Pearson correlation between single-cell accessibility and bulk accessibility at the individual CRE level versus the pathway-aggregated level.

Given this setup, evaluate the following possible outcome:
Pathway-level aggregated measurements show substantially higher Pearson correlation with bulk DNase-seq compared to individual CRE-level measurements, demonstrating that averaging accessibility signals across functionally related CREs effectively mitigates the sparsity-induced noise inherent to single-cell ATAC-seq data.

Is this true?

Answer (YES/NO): YES